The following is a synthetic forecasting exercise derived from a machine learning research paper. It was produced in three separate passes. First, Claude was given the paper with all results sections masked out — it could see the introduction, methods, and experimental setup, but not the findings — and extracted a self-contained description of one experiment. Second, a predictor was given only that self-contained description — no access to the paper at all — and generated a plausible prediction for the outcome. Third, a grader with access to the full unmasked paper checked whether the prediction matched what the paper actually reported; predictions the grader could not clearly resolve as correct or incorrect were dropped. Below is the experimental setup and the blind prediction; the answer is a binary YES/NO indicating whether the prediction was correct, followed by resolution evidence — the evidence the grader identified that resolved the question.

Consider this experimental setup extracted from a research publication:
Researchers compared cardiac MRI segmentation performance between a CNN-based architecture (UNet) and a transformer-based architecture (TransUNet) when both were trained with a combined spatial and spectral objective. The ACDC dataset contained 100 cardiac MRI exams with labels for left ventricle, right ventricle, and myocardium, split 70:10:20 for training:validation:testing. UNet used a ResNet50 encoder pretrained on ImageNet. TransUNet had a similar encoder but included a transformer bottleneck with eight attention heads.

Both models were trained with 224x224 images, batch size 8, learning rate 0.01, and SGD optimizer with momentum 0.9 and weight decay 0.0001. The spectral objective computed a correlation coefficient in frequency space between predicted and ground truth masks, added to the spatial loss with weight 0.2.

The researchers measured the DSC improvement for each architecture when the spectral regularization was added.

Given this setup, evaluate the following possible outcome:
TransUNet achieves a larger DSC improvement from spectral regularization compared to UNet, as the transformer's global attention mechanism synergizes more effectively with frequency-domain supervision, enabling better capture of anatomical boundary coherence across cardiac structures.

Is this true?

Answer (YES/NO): YES